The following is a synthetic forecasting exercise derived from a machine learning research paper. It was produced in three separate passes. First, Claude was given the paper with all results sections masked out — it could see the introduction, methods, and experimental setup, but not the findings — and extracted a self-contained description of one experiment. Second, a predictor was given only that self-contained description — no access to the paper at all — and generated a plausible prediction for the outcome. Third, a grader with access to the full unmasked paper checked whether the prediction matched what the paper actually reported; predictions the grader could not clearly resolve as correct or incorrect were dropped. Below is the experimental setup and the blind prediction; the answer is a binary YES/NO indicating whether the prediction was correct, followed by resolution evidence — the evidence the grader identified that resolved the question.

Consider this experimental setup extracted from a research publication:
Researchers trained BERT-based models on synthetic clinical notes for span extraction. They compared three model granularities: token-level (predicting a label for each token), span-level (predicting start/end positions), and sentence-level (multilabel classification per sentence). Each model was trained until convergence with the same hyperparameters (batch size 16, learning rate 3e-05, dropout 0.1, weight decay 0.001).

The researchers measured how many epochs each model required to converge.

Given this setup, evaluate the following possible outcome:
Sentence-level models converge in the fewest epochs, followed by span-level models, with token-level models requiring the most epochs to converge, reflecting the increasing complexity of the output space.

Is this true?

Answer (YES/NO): NO